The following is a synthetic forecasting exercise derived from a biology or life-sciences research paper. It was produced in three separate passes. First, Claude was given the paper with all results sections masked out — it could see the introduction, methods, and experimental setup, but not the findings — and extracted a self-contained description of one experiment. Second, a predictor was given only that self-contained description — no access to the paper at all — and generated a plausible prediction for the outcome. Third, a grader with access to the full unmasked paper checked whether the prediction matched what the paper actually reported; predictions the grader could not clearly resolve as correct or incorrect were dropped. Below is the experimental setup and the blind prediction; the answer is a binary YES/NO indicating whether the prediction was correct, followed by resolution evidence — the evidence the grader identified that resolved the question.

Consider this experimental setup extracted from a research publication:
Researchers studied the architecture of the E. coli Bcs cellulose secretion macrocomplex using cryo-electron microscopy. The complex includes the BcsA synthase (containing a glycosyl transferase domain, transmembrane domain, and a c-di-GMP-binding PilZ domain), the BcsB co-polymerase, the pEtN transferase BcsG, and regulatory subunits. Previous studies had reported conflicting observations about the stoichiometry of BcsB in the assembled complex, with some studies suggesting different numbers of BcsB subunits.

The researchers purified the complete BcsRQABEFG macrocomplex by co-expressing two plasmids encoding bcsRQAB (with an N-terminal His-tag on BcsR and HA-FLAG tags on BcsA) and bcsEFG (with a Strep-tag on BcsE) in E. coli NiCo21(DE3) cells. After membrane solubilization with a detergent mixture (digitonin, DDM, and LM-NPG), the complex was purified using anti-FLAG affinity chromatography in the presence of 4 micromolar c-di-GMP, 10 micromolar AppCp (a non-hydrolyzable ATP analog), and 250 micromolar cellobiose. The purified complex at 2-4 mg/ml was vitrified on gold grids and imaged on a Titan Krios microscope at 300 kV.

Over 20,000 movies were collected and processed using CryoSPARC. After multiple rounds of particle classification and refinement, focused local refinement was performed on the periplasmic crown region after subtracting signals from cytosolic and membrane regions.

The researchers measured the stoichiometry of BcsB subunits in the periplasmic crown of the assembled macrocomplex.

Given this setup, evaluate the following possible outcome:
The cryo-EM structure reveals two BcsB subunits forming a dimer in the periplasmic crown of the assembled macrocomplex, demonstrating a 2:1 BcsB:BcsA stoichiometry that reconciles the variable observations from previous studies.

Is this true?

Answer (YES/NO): NO